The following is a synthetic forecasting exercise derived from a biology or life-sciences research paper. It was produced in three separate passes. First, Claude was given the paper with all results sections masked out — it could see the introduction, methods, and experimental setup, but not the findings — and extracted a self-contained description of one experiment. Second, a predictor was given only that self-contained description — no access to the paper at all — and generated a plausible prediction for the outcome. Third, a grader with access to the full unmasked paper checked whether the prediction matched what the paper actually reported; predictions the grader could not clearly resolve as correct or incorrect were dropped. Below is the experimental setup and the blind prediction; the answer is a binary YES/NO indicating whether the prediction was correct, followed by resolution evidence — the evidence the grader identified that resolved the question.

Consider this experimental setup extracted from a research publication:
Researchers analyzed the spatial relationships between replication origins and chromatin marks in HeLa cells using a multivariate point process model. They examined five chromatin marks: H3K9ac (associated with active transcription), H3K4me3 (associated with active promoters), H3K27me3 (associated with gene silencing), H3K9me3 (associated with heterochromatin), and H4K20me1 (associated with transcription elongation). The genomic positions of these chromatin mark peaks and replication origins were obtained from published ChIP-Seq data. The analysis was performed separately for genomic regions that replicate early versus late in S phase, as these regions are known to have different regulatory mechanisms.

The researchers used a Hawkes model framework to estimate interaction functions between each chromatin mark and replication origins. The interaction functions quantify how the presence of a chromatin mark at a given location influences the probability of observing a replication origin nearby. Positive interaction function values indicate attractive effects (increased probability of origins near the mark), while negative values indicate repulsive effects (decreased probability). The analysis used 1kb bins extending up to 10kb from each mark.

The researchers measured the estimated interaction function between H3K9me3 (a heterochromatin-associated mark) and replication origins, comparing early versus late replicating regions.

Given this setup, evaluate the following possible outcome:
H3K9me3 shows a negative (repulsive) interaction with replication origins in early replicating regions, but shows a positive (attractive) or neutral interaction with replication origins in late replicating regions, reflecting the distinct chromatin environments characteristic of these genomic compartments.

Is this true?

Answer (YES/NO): NO